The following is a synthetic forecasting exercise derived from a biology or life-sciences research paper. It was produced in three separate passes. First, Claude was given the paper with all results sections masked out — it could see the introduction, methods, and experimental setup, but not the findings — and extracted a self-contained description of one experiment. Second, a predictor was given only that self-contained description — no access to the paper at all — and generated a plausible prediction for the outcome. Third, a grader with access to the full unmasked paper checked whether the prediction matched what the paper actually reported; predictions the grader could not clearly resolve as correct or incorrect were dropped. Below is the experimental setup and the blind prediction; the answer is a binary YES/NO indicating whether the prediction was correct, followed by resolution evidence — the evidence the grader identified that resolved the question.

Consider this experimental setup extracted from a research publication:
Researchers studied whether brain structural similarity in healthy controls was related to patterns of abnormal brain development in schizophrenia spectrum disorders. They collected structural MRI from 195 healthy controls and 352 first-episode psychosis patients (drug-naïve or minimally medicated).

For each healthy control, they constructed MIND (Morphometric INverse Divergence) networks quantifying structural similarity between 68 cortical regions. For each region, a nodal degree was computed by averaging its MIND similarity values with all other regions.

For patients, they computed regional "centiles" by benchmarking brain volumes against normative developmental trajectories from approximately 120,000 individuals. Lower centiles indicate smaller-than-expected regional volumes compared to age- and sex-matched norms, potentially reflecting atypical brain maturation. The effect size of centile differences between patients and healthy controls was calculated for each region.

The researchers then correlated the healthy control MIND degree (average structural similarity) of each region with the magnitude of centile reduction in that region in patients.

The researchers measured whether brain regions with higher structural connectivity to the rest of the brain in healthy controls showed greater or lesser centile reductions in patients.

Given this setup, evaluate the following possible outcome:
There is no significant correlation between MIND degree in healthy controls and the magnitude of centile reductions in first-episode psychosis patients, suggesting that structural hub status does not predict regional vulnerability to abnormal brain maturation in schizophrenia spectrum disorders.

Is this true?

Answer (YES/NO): YES